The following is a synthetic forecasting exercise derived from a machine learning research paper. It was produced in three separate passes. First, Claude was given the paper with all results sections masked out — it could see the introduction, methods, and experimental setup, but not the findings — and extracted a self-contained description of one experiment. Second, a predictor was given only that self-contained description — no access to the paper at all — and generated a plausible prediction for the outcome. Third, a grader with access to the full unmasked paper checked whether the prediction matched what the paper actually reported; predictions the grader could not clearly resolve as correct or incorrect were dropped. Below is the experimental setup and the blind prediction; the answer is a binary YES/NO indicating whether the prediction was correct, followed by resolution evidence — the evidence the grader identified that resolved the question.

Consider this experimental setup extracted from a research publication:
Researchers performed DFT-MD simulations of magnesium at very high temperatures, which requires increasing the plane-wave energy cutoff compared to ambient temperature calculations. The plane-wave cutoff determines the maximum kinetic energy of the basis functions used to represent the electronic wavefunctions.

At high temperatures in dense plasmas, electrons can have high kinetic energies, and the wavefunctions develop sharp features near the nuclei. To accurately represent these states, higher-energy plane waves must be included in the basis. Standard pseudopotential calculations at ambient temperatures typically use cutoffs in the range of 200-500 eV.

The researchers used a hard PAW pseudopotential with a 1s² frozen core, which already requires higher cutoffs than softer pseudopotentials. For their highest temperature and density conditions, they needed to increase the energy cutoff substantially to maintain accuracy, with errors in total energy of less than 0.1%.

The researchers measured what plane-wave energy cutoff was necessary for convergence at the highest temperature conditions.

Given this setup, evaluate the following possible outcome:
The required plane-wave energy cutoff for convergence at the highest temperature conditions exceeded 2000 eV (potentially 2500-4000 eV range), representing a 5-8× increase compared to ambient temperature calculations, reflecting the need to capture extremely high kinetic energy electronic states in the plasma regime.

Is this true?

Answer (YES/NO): NO